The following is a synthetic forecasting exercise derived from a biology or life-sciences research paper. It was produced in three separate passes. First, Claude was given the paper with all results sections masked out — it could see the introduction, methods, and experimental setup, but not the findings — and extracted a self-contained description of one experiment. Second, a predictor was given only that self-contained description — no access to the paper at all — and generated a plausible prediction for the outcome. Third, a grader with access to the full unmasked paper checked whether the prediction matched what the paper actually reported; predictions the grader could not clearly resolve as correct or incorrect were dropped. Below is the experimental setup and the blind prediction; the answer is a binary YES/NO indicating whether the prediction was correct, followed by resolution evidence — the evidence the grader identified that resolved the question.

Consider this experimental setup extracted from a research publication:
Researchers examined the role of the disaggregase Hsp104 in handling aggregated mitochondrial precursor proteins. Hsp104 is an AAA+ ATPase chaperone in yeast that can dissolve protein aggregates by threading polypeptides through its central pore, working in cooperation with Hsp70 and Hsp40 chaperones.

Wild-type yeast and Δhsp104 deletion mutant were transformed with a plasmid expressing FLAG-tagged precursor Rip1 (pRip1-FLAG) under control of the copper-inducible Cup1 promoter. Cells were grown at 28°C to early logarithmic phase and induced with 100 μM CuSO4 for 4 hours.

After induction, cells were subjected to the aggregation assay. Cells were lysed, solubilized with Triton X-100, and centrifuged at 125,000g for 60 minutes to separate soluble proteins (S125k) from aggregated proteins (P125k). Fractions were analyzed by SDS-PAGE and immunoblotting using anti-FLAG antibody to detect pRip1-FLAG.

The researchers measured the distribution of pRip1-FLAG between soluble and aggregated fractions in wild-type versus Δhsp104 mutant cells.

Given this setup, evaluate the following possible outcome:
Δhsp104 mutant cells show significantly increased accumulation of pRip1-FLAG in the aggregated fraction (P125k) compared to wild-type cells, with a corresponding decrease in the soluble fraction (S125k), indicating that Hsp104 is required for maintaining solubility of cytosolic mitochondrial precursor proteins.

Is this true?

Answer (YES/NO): YES